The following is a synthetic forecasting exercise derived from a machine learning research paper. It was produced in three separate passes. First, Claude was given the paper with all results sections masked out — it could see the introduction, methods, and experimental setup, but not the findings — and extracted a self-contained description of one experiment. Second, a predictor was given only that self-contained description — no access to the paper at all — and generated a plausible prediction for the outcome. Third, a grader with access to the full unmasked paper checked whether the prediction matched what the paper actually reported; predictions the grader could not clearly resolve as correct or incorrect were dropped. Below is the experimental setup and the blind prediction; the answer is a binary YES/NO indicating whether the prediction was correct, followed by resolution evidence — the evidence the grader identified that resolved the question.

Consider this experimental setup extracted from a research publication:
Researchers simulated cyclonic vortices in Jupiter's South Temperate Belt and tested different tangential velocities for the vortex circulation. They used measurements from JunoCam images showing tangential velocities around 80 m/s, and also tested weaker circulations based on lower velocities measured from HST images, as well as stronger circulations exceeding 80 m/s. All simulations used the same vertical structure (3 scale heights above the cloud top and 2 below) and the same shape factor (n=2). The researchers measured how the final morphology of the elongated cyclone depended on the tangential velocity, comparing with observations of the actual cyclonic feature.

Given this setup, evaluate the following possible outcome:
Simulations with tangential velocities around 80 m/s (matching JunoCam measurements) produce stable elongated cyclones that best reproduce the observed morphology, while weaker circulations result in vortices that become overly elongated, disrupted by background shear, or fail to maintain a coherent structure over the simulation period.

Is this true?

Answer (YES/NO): NO